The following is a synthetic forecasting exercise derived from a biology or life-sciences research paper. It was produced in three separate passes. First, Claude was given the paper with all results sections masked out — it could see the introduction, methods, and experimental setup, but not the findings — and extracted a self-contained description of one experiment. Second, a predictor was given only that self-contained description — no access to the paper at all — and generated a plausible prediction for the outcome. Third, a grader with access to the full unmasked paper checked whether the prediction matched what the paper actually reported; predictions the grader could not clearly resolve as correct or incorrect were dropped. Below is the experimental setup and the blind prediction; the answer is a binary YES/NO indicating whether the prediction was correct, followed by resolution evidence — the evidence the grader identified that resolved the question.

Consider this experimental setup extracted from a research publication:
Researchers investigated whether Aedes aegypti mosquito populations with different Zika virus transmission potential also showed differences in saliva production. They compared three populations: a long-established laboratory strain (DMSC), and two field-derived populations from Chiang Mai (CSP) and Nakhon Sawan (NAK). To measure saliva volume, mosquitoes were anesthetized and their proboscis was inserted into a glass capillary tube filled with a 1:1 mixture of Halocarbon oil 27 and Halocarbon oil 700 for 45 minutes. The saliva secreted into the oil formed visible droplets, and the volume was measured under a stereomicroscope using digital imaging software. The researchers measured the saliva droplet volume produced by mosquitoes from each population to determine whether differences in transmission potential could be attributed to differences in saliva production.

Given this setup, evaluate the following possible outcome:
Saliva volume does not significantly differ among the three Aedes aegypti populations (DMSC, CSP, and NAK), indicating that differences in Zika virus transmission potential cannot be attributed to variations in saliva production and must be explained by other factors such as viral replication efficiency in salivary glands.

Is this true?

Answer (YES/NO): NO